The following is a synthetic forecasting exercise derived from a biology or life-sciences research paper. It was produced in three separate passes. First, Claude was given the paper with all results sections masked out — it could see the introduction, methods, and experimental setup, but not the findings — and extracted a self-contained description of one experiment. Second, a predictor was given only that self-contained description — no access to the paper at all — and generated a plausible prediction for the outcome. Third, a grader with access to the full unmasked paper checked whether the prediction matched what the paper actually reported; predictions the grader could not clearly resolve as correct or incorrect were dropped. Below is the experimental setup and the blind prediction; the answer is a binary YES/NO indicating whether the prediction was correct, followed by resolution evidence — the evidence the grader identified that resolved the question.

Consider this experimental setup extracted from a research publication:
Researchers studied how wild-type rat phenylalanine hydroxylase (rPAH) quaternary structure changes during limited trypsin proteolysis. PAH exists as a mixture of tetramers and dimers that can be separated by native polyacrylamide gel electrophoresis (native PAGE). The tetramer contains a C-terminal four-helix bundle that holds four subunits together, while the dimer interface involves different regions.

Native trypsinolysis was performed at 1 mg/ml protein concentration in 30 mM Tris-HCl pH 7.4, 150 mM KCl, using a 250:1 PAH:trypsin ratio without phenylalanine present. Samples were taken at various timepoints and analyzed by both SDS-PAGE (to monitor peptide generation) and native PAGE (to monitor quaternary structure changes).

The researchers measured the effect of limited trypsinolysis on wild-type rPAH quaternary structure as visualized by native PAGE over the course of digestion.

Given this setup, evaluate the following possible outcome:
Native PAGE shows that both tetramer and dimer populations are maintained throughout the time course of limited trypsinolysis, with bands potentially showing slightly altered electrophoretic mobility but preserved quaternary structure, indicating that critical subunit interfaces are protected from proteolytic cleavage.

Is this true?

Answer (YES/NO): NO